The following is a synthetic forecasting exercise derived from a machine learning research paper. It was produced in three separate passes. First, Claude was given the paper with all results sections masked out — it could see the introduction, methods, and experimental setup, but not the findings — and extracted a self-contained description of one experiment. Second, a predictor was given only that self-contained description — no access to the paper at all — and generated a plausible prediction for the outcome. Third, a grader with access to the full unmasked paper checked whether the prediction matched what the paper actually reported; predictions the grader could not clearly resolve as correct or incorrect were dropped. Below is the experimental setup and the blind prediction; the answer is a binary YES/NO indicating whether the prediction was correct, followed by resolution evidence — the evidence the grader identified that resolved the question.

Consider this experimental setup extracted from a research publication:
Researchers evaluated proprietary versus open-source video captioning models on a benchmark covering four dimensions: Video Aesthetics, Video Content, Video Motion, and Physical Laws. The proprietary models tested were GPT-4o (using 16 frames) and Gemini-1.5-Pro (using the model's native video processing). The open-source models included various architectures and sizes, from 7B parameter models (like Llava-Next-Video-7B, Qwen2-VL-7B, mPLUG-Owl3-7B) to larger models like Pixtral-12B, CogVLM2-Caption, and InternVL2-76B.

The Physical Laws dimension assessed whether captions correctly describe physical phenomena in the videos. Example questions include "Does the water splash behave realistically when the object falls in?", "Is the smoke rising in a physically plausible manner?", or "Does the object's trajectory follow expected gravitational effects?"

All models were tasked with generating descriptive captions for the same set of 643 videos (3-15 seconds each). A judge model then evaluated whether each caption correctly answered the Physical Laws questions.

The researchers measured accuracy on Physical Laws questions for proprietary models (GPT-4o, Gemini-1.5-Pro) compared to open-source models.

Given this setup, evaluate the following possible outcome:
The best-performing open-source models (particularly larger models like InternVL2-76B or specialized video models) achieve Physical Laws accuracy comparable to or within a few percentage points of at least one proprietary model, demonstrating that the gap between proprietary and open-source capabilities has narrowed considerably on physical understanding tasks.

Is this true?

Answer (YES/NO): NO